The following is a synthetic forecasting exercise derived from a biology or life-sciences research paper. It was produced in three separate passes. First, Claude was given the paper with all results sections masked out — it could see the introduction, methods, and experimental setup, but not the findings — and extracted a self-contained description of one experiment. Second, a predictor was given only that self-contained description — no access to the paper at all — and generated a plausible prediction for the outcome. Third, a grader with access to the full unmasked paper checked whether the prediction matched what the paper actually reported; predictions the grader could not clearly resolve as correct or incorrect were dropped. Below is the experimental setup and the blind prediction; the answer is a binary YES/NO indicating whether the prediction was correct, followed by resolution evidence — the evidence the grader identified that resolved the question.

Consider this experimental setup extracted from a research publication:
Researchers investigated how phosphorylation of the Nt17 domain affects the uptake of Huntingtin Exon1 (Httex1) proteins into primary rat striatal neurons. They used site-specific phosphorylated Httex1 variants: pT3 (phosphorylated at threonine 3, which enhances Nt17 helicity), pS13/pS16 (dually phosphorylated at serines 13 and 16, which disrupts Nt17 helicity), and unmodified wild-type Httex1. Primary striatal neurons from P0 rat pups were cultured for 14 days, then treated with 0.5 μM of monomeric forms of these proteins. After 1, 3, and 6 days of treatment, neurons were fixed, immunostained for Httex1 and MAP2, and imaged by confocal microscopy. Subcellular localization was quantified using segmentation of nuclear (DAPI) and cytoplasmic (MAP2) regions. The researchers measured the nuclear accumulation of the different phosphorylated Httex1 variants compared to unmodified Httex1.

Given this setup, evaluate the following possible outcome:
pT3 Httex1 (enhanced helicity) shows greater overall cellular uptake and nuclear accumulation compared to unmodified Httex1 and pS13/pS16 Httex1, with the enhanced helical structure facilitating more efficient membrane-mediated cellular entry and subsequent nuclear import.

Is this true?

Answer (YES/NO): NO